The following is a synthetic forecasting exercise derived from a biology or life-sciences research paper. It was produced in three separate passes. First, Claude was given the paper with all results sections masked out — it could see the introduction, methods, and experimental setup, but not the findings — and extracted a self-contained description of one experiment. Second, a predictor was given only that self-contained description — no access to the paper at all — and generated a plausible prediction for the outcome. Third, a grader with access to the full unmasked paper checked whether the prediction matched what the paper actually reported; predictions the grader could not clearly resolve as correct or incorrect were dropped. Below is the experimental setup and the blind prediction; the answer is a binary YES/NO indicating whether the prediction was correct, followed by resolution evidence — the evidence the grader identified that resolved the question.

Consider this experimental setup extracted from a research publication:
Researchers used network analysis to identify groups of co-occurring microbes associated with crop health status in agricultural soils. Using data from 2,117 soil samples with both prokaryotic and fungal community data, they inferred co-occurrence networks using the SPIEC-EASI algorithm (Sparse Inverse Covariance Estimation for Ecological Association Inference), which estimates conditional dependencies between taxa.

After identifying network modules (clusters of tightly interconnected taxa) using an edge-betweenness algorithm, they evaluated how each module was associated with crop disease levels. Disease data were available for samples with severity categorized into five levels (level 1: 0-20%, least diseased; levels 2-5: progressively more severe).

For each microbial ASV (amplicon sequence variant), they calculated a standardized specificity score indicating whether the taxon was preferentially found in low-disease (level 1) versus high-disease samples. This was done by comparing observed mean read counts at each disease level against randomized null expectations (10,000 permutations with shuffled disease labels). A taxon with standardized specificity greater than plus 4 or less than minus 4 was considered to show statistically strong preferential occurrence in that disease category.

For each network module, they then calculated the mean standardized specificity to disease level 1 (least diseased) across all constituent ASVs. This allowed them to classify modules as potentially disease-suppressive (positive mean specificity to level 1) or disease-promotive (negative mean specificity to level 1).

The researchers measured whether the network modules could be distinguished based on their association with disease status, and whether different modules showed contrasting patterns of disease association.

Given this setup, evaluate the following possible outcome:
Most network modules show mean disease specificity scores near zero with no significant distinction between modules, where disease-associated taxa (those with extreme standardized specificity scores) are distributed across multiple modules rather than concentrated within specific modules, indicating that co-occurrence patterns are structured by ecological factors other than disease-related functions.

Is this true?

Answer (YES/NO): NO